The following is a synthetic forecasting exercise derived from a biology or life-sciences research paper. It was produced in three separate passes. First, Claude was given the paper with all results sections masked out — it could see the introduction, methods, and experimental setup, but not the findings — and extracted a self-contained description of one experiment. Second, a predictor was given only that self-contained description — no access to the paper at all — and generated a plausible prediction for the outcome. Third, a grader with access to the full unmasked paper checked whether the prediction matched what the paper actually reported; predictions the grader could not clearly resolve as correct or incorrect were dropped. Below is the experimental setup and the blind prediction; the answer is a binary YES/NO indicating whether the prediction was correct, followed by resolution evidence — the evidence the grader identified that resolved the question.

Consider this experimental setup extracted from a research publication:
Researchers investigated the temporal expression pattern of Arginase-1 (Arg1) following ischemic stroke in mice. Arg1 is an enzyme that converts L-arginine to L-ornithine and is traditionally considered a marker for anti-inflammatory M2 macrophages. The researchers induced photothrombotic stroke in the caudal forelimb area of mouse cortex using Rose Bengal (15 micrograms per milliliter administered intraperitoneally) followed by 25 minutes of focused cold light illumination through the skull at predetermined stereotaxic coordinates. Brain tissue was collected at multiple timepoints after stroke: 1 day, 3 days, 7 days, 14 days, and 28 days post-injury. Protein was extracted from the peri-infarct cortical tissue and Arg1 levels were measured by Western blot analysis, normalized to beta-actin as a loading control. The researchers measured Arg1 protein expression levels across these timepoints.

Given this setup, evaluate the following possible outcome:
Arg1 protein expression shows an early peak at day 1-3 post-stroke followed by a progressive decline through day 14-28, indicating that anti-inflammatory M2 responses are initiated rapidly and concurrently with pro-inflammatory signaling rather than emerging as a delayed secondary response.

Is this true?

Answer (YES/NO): NO